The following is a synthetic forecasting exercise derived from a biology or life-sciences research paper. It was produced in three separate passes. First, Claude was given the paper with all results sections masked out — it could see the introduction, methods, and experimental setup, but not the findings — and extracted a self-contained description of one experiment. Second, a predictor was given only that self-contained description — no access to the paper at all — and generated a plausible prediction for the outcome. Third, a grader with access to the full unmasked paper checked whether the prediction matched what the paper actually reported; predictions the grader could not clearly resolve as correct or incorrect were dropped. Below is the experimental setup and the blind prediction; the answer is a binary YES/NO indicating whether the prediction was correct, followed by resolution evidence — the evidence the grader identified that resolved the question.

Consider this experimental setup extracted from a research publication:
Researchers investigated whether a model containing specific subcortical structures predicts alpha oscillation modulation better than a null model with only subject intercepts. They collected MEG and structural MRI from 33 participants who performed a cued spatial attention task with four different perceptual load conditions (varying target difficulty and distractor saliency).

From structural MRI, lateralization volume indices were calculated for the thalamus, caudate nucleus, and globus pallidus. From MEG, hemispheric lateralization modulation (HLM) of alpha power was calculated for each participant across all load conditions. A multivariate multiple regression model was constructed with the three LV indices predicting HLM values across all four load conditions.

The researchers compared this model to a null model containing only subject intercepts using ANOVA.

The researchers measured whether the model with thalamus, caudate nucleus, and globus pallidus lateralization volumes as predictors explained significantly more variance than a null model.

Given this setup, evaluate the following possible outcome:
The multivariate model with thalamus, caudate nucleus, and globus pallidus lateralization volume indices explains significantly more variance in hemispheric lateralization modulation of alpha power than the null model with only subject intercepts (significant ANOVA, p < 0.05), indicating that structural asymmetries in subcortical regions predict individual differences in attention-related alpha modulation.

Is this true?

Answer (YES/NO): YES